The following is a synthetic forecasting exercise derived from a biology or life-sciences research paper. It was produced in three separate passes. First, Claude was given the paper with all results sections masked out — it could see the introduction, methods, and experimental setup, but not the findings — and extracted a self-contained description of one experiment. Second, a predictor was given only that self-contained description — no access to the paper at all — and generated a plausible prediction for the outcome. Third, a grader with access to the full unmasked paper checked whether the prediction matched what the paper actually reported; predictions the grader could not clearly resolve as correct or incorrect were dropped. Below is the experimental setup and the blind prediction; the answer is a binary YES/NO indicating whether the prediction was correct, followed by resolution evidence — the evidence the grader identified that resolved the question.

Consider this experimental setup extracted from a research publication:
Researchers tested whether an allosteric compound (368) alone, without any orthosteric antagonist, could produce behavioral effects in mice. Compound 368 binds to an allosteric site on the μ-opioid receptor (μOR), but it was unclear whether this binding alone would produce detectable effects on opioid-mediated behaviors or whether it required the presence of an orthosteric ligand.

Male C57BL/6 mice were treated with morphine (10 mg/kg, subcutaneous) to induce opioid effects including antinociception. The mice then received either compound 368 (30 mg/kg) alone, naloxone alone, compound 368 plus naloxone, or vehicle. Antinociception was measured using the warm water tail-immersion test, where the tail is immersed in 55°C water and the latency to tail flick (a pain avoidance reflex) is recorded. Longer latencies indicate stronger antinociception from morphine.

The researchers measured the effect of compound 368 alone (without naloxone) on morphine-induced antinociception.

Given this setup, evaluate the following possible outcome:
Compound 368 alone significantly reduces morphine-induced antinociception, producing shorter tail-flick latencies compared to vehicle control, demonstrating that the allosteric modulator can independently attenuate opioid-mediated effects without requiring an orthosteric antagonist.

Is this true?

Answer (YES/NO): NO